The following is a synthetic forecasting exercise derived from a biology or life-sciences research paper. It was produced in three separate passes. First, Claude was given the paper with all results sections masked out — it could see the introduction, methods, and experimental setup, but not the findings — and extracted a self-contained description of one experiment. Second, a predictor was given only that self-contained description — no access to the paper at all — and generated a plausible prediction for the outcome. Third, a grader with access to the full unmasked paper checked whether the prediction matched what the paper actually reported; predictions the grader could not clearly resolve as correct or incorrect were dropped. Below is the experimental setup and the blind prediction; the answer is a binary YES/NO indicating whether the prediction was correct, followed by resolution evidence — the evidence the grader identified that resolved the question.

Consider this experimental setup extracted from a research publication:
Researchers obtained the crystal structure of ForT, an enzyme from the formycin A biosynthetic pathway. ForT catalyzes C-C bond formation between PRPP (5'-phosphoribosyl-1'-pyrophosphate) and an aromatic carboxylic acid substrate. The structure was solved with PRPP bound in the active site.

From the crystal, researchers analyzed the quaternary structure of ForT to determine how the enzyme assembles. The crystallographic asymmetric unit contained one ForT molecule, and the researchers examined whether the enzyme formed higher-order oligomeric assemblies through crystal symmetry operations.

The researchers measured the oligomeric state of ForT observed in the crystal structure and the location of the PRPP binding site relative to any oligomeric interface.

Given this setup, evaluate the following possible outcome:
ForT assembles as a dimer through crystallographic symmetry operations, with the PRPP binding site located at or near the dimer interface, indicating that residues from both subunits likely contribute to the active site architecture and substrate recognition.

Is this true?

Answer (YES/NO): NO